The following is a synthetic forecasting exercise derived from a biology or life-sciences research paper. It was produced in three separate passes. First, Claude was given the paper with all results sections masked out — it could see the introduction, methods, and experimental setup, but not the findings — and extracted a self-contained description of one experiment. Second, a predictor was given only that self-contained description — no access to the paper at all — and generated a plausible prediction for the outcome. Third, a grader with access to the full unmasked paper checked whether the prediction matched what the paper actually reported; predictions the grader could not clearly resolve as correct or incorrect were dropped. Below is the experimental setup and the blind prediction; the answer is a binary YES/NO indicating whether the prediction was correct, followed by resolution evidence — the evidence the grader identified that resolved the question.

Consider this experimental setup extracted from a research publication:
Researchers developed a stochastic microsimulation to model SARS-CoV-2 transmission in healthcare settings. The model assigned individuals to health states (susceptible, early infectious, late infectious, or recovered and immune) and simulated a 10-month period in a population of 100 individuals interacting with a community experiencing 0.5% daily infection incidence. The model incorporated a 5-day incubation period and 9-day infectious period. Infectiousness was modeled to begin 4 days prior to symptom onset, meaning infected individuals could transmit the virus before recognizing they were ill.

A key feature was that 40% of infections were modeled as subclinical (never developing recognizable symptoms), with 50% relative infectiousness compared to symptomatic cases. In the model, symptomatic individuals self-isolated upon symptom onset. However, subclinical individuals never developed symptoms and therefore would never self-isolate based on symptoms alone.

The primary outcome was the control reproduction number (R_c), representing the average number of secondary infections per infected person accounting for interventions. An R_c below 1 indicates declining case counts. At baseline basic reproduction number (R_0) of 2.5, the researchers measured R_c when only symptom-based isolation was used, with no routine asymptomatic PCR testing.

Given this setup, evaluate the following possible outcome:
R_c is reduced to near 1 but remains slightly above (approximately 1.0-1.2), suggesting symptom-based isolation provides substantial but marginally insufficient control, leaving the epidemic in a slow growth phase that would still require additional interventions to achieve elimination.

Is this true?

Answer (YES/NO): NO